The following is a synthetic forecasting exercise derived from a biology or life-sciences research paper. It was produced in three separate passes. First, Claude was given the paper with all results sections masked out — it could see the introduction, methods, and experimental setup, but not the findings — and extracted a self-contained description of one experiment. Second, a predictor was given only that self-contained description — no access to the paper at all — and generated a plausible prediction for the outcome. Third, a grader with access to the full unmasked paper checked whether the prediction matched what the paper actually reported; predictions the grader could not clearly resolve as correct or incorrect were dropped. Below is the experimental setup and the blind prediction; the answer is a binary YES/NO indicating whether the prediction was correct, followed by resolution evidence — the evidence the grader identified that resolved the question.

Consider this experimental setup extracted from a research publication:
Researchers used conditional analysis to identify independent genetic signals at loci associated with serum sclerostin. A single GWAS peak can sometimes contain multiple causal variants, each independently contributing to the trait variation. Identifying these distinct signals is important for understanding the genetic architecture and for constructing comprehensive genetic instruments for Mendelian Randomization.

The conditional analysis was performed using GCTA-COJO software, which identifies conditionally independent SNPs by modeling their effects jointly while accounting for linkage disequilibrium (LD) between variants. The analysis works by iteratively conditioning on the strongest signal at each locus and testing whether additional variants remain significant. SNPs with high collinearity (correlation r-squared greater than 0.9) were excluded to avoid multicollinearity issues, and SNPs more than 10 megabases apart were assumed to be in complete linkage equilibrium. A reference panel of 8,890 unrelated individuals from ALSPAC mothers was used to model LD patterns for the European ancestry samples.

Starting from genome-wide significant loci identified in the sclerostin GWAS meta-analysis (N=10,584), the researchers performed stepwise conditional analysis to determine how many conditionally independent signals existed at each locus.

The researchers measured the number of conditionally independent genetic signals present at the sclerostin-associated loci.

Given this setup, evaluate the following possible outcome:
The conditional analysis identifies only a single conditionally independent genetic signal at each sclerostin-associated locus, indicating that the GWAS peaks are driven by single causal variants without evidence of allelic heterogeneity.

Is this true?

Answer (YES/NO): YES